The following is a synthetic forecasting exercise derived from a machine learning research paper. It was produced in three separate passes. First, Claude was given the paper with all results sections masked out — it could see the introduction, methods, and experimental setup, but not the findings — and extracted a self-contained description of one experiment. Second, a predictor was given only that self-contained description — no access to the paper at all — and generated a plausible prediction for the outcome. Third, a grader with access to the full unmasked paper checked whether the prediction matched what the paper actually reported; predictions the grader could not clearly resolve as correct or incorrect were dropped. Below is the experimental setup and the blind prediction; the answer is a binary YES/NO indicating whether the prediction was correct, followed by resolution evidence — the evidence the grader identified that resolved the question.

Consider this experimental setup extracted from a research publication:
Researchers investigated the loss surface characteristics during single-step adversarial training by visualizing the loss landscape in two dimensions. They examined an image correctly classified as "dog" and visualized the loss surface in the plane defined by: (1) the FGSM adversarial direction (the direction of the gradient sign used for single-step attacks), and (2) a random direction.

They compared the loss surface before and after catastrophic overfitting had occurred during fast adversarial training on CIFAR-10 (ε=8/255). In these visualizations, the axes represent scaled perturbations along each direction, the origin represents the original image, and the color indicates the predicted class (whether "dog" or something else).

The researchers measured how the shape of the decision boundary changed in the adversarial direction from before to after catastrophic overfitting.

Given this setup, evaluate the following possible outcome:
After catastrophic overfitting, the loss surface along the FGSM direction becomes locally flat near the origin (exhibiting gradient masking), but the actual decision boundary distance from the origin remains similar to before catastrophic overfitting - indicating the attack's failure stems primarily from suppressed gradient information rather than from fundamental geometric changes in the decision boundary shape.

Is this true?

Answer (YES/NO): NO